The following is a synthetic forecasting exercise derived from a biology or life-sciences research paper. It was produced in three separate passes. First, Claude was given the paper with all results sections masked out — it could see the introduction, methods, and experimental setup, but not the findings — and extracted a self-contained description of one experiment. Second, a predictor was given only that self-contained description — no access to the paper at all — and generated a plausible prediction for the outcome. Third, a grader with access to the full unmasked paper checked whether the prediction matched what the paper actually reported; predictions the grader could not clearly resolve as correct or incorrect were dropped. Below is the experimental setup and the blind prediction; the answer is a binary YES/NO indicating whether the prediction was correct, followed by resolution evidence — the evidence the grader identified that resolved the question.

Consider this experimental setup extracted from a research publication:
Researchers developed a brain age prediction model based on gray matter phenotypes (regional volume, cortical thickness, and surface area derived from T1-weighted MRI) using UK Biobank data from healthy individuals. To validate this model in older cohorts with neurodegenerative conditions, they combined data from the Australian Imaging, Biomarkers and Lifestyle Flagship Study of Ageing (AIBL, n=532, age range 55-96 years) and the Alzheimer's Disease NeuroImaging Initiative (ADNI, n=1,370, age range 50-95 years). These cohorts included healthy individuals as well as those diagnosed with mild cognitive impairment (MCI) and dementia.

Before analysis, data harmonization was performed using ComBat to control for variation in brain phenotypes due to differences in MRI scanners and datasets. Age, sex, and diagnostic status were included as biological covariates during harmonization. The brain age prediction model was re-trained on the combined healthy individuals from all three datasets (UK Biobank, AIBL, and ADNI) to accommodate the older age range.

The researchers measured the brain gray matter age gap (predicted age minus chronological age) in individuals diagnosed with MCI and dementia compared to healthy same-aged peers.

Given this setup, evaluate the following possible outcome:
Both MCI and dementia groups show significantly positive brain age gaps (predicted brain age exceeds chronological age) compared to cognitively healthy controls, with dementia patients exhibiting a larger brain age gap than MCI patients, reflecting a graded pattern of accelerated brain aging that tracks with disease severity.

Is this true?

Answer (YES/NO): YES